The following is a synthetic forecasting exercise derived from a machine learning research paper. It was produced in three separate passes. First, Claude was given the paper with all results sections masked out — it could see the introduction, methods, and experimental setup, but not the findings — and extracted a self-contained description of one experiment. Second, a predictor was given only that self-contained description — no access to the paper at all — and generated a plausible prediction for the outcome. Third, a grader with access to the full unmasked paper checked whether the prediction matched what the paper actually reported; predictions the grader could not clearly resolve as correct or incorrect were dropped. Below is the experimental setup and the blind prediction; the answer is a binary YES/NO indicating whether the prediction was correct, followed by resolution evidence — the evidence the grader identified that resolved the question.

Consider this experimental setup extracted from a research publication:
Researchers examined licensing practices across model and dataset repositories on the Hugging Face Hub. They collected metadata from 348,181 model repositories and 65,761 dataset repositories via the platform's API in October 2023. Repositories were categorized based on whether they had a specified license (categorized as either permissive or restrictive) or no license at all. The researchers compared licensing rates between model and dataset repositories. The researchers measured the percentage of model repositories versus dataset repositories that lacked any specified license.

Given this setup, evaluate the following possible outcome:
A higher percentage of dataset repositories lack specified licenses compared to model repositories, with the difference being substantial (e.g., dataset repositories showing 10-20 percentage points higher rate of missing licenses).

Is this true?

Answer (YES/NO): NO